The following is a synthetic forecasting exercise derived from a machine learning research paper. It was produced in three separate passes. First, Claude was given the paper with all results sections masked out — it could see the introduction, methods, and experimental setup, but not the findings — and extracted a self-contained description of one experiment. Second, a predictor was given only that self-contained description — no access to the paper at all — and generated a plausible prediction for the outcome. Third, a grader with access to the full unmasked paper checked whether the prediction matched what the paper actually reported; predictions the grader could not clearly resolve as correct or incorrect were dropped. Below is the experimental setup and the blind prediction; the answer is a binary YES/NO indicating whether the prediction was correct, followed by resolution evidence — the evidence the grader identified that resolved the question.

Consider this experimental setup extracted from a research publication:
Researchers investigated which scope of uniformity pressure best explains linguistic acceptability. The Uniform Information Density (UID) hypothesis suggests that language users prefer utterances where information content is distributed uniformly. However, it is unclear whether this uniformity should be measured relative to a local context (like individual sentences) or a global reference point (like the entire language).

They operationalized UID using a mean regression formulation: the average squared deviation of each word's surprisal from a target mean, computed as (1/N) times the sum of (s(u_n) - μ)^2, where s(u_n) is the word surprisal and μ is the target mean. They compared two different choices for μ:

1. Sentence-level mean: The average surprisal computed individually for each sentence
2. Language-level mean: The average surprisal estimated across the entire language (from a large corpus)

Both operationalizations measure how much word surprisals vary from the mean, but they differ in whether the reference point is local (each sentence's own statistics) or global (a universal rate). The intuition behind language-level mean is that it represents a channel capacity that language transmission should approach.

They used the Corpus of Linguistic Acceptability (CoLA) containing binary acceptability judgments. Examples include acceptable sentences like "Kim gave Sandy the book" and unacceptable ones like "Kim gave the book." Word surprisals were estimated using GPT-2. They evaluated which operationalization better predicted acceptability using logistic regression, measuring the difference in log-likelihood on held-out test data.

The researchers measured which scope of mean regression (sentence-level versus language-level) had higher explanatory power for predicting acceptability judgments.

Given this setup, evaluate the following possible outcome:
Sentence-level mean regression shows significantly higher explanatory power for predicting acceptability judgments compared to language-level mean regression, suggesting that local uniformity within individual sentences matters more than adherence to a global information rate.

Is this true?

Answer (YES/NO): NO